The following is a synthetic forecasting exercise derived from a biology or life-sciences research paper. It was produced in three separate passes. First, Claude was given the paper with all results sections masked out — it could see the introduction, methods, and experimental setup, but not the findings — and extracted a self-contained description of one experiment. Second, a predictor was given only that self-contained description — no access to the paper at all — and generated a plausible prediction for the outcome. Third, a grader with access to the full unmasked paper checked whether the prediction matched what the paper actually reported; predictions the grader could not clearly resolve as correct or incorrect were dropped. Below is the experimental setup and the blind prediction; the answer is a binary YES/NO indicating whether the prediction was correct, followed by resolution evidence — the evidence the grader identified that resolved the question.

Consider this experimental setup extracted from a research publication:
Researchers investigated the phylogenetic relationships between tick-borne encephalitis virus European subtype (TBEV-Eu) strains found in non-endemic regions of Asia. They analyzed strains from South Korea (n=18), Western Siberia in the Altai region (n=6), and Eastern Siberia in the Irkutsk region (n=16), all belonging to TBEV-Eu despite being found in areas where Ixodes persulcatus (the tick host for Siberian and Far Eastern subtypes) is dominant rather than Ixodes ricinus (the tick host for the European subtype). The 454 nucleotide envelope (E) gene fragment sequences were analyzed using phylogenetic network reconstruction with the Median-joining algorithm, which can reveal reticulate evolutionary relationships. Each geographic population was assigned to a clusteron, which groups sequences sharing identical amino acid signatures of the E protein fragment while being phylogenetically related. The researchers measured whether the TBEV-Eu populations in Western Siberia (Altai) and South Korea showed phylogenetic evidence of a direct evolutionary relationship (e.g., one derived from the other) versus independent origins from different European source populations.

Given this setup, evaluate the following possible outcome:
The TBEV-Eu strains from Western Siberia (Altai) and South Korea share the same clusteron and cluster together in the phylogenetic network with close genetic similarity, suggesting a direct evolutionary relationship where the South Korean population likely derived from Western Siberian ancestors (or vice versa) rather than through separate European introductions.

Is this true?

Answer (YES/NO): NO